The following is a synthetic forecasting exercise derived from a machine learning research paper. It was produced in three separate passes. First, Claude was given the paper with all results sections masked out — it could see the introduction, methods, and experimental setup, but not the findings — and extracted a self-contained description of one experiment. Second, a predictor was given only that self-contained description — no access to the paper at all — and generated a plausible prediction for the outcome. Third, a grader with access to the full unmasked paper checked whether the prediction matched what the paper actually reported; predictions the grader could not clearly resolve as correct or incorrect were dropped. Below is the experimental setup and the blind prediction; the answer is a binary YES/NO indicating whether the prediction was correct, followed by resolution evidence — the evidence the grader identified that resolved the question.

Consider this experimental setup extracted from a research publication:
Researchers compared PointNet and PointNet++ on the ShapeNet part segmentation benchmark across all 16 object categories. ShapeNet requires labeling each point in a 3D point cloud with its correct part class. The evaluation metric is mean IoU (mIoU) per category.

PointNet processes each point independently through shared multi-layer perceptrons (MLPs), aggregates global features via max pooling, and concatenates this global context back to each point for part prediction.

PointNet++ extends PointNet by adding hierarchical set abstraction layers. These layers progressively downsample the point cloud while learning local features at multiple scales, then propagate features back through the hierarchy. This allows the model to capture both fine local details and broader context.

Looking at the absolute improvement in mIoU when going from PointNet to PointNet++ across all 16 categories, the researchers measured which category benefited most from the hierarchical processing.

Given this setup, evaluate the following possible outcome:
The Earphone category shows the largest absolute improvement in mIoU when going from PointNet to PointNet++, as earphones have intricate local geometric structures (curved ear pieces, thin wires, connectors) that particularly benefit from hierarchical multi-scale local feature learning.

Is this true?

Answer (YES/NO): NO